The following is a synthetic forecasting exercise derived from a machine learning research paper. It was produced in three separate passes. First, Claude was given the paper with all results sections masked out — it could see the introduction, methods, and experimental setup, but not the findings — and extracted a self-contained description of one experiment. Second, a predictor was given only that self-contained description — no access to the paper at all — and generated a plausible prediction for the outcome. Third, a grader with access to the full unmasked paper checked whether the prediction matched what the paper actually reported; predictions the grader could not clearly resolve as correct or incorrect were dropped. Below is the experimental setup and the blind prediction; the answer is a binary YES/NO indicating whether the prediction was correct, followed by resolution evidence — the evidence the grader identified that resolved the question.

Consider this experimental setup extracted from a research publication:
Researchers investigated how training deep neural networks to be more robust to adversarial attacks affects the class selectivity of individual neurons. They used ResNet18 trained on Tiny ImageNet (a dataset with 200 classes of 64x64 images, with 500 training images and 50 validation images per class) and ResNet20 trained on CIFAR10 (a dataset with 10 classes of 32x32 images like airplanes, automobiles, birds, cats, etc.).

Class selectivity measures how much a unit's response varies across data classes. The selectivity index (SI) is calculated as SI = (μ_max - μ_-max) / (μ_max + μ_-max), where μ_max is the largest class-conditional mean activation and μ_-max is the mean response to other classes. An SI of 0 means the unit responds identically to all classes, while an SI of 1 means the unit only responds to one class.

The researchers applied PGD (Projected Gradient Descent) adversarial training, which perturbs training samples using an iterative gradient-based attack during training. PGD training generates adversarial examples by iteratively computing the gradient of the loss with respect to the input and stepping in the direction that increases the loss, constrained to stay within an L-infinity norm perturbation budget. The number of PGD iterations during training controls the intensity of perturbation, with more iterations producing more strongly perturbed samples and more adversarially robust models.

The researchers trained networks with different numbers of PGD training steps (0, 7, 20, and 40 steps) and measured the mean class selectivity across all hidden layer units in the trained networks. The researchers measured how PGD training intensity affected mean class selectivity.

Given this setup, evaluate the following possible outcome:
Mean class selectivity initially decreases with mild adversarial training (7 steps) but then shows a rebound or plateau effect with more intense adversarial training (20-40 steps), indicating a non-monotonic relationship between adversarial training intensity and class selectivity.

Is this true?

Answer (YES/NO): NO